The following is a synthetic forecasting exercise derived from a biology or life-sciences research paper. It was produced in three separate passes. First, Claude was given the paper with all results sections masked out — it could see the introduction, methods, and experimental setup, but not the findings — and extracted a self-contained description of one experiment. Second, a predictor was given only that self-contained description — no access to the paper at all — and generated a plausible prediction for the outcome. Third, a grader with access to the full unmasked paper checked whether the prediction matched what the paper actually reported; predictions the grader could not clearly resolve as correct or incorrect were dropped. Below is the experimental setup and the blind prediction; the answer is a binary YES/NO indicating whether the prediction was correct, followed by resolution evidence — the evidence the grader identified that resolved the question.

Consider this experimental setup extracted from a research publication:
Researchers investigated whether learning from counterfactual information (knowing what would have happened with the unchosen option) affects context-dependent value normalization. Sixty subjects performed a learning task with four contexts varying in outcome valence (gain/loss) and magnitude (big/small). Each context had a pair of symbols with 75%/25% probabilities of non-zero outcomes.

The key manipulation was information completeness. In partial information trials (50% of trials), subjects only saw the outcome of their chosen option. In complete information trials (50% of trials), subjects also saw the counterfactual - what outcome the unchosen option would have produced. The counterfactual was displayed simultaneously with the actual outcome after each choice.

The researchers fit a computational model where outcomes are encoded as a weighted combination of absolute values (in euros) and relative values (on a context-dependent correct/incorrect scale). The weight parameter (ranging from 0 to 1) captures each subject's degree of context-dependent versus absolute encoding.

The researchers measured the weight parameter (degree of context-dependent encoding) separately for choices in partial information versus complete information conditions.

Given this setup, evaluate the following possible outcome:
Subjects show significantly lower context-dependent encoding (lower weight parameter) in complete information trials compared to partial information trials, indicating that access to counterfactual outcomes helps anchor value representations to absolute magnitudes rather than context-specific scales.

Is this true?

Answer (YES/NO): NO